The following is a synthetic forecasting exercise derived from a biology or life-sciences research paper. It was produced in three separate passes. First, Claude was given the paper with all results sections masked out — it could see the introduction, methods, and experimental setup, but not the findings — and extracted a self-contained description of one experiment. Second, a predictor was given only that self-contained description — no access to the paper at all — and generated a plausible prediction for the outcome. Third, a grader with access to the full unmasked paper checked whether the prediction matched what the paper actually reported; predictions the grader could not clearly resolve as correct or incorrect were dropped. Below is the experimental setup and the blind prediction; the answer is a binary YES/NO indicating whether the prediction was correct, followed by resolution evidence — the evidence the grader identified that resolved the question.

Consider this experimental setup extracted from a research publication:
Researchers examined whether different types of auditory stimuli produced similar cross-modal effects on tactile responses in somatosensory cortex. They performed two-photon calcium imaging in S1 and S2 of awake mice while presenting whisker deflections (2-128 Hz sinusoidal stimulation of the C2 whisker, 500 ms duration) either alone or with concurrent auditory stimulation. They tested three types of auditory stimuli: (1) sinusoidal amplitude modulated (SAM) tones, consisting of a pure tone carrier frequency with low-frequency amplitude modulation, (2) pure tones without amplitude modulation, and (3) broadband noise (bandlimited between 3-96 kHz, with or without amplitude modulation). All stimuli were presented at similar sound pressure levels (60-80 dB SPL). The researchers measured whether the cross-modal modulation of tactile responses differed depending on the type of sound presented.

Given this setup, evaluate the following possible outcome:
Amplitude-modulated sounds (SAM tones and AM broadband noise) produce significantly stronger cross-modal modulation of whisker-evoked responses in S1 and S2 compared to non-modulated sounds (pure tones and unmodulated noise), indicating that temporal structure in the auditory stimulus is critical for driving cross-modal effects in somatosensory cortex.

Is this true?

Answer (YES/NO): NO